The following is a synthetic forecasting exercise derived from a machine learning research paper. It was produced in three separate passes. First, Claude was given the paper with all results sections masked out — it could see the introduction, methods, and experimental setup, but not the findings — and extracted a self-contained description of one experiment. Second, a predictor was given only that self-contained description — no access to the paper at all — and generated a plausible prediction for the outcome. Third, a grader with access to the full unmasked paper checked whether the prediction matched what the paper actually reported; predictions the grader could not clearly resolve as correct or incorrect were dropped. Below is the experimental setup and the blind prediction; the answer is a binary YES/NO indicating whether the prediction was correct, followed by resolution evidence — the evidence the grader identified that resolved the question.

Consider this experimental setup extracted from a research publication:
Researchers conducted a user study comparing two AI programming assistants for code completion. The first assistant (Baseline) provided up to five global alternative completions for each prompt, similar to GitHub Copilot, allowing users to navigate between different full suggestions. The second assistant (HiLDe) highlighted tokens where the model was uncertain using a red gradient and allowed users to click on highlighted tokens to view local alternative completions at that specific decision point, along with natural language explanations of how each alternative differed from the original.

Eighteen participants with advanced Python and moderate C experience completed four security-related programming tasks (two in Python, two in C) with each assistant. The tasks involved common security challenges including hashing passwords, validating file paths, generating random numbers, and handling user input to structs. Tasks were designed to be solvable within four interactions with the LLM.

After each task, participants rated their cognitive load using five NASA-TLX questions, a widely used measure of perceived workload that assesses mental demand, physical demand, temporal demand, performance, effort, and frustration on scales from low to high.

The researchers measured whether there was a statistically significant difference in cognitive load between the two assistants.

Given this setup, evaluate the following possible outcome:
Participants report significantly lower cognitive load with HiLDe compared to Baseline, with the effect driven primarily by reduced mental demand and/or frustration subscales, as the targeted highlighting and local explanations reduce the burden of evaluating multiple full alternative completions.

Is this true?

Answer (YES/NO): NO